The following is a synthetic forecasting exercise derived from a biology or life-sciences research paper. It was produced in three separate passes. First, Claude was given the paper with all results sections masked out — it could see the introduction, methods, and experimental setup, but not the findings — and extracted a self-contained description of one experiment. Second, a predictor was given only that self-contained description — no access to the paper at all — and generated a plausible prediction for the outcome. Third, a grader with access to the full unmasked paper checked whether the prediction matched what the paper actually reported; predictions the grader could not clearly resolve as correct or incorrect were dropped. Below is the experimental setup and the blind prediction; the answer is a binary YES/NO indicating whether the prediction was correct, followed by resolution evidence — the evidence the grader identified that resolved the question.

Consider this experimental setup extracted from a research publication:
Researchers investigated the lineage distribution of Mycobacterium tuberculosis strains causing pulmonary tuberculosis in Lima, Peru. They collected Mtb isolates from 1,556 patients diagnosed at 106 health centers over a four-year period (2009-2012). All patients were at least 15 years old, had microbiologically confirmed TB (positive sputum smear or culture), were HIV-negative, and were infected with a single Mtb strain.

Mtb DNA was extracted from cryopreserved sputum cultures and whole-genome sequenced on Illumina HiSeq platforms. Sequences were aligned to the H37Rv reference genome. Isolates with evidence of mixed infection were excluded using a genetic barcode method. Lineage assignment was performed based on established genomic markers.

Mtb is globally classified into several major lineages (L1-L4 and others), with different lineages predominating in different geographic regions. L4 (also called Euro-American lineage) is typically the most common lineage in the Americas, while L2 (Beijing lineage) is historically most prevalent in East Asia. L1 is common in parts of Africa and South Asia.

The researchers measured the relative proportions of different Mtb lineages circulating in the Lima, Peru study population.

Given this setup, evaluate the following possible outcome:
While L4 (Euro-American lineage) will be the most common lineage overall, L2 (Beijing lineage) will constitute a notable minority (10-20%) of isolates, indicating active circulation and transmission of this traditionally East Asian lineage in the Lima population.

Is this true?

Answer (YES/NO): YES